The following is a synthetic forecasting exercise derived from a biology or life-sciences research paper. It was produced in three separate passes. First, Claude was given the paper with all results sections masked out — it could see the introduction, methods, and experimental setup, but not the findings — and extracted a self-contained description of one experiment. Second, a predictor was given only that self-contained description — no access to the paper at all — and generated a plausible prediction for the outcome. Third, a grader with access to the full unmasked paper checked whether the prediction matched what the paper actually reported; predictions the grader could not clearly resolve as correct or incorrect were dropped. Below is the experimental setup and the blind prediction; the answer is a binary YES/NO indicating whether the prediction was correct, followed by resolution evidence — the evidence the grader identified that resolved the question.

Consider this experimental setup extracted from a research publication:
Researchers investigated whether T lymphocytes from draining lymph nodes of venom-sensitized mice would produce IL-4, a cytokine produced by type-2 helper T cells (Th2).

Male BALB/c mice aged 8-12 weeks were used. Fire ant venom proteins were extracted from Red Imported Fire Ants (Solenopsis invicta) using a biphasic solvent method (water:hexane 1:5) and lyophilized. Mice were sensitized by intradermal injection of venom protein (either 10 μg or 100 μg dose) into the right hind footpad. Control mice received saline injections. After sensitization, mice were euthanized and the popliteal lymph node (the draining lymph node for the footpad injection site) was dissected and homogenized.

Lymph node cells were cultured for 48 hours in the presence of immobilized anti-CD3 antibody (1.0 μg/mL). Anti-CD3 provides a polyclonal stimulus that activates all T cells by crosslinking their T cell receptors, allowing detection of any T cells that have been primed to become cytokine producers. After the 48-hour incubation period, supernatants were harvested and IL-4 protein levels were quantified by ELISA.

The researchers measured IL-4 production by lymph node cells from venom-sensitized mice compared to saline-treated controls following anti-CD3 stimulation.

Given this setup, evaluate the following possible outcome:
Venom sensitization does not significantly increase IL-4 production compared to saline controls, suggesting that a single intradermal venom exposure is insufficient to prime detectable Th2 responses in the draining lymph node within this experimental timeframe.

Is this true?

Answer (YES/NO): NO